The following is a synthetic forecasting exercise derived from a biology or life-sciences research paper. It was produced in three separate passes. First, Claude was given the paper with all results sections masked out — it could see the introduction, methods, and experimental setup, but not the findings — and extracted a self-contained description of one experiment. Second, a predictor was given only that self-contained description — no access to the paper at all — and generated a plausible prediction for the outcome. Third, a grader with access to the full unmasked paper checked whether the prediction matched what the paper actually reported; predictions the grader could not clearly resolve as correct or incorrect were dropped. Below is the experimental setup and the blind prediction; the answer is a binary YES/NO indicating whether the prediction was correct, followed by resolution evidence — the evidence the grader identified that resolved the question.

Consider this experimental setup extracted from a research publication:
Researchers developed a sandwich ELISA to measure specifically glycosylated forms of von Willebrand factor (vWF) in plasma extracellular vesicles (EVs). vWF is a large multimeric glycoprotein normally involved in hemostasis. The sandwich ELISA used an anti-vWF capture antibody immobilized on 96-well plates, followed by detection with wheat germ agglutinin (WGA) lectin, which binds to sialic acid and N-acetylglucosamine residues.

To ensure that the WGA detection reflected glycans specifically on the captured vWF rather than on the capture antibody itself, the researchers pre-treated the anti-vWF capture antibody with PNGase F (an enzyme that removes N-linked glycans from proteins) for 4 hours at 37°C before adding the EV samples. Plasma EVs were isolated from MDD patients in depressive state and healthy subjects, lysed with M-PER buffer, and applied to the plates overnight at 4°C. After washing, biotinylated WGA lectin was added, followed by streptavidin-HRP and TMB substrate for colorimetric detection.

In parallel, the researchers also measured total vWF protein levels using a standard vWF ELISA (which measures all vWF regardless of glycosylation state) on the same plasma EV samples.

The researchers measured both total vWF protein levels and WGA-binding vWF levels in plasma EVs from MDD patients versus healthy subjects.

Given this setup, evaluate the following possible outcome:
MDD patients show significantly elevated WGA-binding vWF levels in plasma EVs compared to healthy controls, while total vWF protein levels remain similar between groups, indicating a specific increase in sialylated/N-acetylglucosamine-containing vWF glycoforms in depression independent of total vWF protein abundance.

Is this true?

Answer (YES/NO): NO